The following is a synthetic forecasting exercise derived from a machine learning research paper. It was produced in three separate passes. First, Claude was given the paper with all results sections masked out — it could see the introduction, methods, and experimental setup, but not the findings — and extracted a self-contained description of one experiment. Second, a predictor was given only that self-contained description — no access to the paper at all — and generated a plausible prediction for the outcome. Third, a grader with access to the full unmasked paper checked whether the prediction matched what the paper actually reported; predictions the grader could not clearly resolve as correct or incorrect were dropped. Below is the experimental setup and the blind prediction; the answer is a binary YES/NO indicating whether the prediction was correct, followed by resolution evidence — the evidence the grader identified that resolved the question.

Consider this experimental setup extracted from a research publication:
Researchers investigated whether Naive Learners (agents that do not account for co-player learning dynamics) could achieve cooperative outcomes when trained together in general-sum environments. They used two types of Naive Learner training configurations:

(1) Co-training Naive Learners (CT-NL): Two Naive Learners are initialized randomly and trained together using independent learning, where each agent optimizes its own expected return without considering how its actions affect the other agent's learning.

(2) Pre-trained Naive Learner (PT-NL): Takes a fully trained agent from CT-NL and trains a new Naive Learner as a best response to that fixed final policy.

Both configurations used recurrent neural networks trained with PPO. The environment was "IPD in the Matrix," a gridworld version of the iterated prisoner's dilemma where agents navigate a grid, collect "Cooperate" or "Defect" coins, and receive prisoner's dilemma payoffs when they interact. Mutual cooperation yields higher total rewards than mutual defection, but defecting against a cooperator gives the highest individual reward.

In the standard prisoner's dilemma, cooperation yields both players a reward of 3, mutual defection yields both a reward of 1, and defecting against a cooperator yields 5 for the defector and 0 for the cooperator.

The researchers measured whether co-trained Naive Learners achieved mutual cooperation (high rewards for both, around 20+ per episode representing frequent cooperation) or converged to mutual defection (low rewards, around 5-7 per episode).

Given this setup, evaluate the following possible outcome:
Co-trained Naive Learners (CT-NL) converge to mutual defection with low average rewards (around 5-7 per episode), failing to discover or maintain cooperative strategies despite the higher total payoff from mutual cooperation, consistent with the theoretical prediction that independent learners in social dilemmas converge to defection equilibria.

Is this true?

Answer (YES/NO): YES